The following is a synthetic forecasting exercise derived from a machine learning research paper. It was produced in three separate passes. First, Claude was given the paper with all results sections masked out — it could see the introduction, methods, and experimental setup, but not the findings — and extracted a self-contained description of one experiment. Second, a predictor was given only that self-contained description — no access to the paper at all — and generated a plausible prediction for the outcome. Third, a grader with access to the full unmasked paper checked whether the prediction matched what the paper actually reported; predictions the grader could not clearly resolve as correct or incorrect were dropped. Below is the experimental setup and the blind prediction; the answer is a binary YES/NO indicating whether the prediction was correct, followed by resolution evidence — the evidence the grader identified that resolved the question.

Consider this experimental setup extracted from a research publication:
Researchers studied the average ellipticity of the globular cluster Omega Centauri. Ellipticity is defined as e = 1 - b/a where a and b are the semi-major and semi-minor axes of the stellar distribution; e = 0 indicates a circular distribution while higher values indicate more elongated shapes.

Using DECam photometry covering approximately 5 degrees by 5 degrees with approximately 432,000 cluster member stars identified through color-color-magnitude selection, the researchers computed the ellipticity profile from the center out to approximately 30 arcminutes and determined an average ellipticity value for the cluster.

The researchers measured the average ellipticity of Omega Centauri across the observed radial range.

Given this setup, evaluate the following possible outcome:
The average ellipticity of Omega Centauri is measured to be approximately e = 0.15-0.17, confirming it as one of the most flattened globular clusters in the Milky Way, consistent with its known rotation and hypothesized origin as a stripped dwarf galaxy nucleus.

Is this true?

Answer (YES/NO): NO